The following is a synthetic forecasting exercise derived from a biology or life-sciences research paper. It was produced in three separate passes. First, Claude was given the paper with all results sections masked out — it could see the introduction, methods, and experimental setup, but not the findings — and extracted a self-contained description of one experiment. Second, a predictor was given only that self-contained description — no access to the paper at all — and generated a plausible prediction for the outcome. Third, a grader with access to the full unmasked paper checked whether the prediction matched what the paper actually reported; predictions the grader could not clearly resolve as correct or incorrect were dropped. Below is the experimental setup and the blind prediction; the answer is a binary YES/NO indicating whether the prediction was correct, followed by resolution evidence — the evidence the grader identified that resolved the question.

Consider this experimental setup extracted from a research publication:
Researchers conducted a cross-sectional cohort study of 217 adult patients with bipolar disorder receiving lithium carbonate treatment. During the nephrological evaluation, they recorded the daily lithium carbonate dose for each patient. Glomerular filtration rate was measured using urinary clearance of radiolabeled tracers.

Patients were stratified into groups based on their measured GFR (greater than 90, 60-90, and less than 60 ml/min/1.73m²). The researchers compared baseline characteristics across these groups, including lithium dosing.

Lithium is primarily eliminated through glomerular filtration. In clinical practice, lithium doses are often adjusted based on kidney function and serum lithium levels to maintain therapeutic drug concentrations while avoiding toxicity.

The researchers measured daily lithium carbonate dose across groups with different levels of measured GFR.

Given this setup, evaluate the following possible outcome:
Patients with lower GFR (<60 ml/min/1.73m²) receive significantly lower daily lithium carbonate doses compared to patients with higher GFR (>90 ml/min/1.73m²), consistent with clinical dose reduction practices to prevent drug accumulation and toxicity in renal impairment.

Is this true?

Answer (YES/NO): YES